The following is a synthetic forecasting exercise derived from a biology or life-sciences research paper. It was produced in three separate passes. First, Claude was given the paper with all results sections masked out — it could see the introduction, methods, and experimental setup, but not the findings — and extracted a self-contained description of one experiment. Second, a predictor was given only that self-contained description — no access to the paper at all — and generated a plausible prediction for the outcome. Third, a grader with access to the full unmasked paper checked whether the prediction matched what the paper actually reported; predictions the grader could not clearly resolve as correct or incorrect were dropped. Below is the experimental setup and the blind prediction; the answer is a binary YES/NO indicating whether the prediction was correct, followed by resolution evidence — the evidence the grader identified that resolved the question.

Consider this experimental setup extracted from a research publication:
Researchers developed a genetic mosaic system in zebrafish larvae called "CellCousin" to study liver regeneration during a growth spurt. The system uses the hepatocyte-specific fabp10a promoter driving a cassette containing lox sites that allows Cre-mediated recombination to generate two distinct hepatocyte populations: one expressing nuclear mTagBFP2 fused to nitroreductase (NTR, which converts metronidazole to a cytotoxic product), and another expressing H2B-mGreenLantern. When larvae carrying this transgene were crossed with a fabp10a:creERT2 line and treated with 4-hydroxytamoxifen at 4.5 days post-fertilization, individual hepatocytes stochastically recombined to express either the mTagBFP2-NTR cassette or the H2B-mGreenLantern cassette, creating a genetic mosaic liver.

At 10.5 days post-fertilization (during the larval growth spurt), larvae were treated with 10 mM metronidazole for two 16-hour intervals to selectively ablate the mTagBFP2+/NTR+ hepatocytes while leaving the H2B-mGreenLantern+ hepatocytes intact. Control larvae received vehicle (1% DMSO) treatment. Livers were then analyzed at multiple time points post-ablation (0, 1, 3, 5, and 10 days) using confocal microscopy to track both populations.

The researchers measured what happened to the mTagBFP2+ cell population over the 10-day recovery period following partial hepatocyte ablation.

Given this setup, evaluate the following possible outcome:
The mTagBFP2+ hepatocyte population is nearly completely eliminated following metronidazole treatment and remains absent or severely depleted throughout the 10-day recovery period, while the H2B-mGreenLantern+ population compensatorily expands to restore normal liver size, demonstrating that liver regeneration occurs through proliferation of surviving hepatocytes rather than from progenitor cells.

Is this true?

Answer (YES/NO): NO